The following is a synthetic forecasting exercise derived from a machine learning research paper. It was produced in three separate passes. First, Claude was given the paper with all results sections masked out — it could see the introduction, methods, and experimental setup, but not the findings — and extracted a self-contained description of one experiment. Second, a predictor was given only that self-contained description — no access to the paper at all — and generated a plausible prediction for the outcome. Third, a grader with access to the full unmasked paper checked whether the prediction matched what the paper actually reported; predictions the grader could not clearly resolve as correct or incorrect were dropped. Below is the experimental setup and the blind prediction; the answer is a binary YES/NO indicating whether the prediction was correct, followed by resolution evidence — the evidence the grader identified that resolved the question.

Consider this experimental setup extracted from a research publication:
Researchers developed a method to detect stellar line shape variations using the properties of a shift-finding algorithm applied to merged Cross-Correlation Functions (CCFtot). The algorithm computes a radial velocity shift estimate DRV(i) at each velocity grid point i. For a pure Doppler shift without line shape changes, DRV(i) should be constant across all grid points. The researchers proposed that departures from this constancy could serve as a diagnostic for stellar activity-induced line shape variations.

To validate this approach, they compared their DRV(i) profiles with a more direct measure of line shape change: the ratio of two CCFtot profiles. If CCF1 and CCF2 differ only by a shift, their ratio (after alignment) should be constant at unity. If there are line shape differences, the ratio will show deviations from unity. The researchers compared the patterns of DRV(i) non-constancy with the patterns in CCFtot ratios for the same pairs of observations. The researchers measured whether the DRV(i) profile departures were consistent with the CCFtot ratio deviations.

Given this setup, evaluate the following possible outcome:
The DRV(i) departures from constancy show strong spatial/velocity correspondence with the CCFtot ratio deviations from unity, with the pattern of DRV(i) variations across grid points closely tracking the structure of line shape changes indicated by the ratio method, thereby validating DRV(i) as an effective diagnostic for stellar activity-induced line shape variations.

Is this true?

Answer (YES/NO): YES